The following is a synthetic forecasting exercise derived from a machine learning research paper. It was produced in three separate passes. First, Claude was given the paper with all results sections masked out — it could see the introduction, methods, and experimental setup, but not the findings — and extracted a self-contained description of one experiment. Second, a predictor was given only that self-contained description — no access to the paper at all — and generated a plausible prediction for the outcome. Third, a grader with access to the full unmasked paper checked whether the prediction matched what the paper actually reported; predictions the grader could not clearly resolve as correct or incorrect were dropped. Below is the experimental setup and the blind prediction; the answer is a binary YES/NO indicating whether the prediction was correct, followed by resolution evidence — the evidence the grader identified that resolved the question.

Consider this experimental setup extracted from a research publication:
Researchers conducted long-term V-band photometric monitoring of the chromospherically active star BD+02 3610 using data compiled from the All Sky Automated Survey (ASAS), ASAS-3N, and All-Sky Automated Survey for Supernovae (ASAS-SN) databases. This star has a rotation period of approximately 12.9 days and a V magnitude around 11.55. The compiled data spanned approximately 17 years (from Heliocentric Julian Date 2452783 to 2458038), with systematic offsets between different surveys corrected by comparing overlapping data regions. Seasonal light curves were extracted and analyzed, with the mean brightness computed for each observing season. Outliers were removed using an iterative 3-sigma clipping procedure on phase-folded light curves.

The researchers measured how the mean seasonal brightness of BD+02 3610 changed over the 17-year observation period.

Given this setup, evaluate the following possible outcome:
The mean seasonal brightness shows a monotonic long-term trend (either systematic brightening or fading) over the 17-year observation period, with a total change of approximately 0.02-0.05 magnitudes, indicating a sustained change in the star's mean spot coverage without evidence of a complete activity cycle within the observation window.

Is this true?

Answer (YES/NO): NO